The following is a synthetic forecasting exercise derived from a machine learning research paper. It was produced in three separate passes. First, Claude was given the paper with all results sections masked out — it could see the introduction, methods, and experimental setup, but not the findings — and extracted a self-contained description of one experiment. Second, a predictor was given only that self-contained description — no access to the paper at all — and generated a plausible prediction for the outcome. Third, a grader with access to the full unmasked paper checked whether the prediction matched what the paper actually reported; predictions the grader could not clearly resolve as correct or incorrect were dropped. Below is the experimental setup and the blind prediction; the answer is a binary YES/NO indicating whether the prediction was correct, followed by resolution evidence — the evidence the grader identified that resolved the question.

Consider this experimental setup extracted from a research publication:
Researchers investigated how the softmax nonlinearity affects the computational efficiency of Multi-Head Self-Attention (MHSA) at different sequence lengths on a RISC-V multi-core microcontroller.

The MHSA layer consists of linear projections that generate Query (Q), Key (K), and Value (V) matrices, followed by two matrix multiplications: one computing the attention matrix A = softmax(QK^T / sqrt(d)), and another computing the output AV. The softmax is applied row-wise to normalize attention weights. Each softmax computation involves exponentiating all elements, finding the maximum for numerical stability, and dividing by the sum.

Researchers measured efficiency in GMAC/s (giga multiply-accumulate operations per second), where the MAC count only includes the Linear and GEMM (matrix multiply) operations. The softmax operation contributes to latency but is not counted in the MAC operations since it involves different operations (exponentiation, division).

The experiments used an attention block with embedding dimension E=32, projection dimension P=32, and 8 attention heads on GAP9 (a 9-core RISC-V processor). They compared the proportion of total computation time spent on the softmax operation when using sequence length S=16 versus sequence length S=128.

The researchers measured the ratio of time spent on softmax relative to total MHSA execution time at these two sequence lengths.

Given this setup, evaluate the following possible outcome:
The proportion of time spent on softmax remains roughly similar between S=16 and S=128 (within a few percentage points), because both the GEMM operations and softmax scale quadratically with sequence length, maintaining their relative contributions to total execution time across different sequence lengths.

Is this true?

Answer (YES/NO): NO